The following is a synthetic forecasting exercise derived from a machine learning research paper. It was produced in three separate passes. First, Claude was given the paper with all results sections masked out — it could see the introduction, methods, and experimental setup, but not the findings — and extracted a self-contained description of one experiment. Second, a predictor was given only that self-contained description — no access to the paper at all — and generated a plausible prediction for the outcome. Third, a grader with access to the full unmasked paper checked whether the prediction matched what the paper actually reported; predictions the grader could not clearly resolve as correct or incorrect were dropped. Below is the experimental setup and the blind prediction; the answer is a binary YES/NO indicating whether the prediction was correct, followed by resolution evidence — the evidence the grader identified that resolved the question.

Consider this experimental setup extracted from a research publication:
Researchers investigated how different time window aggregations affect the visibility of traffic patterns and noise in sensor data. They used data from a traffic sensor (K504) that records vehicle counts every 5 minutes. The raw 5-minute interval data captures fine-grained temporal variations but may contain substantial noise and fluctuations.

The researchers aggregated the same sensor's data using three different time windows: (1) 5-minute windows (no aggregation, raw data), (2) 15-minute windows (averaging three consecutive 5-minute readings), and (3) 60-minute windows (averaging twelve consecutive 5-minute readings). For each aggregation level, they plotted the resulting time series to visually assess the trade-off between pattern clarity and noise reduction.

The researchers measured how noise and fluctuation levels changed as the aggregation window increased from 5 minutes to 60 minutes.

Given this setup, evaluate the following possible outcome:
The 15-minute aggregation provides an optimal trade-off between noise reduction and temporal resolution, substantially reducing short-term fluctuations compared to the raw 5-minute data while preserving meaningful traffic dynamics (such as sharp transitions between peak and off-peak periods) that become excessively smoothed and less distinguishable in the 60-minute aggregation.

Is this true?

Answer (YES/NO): NO